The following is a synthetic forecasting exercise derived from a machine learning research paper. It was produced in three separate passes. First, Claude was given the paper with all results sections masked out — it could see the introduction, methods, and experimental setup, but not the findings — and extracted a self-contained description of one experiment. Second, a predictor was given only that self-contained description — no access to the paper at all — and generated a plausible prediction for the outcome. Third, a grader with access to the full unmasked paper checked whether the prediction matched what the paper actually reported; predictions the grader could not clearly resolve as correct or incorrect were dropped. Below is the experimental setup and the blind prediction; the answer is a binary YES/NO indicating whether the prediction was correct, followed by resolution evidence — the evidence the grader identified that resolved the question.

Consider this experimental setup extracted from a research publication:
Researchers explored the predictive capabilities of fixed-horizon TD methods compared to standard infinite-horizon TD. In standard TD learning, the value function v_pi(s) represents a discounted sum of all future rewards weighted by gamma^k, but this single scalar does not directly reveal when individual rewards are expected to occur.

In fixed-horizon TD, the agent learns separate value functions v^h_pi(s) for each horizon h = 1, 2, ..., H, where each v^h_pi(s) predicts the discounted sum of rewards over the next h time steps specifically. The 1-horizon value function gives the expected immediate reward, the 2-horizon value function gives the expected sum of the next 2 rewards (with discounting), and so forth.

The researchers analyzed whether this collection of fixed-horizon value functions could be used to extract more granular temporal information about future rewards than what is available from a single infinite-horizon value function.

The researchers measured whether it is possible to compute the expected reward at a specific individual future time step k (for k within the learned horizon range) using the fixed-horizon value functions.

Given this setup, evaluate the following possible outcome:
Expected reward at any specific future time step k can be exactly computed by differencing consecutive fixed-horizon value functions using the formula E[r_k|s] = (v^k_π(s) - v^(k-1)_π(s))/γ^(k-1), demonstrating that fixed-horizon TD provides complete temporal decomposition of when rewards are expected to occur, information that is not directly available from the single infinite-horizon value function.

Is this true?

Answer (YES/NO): YES